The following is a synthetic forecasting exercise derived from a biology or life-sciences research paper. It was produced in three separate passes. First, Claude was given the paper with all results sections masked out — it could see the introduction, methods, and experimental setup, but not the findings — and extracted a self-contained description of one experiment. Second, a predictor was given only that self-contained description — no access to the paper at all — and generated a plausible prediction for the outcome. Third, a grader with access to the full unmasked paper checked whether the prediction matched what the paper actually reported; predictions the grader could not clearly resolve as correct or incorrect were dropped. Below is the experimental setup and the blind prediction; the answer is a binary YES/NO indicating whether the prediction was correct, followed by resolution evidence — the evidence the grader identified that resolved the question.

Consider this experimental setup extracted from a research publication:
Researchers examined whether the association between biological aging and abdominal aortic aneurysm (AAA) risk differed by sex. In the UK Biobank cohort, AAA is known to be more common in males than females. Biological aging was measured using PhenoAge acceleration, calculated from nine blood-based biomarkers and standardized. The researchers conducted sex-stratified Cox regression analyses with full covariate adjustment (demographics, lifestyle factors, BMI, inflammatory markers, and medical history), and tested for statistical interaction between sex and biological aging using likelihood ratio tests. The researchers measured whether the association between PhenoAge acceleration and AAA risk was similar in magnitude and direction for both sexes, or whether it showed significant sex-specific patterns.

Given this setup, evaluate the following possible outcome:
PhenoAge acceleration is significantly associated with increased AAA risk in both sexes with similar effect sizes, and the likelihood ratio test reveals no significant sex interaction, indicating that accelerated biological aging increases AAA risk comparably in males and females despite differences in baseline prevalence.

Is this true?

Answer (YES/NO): YES